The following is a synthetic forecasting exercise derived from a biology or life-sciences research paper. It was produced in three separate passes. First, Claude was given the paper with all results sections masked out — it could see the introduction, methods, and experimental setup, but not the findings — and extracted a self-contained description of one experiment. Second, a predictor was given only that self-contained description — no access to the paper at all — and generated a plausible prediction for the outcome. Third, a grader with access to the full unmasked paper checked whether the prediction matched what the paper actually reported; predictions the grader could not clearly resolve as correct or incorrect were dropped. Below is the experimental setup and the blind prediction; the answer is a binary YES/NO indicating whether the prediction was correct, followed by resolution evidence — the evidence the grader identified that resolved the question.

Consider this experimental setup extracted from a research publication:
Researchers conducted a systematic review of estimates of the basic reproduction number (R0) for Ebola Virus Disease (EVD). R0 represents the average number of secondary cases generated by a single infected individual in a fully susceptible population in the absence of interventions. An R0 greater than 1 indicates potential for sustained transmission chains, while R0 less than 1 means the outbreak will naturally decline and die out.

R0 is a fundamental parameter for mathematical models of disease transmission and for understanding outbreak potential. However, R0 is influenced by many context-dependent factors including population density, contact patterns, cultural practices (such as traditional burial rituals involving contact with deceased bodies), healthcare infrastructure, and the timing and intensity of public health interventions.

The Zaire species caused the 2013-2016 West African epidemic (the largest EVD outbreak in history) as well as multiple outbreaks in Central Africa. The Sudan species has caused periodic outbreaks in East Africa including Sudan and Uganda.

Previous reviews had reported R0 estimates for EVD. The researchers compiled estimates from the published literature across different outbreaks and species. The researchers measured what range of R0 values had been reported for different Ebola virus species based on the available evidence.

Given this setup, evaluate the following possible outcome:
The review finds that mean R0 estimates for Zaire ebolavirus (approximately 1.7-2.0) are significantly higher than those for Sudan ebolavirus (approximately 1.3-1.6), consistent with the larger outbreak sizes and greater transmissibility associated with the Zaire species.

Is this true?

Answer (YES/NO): NO